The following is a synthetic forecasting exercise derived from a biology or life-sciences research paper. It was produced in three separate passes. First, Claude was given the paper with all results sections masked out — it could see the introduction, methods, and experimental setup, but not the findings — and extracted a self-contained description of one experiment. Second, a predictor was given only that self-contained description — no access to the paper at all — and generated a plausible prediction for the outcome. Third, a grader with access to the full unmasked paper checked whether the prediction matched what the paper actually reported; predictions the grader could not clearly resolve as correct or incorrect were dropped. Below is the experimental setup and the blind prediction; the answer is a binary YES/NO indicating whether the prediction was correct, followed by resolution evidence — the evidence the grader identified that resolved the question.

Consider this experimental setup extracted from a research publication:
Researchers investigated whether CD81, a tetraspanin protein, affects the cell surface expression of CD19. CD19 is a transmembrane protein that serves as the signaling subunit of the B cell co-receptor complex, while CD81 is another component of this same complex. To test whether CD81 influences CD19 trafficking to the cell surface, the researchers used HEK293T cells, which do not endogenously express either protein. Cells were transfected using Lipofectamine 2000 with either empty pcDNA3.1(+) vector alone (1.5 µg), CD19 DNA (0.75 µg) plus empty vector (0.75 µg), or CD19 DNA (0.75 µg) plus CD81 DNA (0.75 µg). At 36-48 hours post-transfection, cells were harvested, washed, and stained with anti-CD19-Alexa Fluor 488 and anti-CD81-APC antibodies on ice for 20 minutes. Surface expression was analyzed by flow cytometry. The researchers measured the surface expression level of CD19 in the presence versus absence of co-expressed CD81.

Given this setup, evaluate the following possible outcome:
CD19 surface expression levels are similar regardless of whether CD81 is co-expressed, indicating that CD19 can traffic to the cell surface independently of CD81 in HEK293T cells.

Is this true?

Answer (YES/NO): NO